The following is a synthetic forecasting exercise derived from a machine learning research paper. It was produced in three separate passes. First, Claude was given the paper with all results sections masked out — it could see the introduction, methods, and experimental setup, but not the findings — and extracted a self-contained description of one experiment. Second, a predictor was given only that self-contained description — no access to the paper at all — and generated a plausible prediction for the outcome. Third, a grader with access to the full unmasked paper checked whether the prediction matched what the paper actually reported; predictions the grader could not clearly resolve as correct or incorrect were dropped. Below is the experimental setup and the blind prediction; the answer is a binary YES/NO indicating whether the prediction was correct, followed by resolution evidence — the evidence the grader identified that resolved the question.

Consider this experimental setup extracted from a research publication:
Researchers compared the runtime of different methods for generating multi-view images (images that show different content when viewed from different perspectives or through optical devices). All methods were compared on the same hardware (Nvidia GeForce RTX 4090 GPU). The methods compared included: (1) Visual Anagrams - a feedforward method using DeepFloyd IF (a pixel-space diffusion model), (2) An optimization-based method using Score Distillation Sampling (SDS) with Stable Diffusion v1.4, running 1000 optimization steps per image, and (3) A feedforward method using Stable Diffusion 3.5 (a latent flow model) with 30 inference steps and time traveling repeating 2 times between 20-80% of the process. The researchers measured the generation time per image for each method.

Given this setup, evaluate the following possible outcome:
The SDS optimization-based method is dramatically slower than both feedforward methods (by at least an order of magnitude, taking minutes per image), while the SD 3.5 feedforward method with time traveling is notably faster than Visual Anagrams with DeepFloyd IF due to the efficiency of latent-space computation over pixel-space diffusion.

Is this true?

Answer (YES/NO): NO